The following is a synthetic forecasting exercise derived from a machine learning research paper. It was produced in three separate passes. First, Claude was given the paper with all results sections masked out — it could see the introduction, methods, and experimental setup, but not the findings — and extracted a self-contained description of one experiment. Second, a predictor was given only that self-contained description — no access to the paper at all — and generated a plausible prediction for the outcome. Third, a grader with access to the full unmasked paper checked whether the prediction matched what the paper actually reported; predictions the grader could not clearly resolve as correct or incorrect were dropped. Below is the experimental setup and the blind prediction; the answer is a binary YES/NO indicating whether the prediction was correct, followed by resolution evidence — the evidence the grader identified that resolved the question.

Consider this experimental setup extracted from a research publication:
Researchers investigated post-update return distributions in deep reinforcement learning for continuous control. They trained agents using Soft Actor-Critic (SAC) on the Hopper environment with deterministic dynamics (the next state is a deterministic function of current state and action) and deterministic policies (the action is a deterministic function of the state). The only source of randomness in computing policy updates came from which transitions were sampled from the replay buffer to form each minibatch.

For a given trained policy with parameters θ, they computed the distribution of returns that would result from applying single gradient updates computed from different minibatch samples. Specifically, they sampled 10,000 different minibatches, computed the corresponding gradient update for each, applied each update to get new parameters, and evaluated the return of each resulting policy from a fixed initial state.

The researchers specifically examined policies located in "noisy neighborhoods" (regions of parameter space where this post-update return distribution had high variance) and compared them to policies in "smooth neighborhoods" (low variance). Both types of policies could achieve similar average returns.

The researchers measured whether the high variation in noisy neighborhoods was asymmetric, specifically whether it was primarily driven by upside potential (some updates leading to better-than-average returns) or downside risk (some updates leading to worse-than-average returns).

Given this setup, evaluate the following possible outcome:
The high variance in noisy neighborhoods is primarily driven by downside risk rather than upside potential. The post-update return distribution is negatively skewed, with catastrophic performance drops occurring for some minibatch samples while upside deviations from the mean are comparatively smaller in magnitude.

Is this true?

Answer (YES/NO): YES